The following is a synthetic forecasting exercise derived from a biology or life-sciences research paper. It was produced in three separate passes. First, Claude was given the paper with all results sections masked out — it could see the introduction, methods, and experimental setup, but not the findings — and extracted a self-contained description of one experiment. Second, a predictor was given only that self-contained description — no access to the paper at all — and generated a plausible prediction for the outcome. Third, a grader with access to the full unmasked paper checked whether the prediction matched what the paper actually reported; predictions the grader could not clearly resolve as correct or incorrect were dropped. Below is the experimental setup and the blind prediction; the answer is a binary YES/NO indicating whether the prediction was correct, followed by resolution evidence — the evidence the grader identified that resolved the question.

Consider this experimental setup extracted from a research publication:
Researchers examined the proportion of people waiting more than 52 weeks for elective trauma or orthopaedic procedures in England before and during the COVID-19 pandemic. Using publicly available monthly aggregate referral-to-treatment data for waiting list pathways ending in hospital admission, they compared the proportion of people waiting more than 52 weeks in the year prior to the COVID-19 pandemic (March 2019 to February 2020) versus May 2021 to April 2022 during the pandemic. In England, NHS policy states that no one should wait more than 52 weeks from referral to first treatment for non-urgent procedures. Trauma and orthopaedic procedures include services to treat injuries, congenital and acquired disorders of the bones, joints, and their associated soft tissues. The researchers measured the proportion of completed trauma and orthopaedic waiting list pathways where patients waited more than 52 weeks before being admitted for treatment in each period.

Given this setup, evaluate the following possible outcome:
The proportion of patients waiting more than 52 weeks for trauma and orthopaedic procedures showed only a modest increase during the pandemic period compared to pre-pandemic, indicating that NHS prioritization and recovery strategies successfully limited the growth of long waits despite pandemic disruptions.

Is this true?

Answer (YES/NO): NO